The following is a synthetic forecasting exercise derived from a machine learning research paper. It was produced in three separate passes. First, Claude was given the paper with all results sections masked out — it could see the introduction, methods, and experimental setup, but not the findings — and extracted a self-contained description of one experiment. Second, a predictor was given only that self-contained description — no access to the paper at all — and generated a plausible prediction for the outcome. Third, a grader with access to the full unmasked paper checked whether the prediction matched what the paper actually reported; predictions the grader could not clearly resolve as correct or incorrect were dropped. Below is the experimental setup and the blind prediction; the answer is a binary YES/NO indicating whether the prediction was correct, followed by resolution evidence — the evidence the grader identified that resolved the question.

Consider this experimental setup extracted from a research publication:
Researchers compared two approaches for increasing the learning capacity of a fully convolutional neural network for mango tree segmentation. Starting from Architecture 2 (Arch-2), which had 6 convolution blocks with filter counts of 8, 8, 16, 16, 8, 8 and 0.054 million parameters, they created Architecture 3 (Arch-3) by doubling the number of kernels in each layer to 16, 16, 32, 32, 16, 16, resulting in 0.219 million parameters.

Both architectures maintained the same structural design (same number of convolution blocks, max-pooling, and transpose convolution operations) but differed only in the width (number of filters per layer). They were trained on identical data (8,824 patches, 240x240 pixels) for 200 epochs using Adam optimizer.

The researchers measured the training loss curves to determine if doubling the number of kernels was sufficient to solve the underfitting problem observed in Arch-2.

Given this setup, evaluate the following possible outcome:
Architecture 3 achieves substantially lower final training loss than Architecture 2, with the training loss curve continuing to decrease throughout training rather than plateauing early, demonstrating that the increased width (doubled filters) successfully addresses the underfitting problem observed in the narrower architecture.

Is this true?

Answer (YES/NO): NO